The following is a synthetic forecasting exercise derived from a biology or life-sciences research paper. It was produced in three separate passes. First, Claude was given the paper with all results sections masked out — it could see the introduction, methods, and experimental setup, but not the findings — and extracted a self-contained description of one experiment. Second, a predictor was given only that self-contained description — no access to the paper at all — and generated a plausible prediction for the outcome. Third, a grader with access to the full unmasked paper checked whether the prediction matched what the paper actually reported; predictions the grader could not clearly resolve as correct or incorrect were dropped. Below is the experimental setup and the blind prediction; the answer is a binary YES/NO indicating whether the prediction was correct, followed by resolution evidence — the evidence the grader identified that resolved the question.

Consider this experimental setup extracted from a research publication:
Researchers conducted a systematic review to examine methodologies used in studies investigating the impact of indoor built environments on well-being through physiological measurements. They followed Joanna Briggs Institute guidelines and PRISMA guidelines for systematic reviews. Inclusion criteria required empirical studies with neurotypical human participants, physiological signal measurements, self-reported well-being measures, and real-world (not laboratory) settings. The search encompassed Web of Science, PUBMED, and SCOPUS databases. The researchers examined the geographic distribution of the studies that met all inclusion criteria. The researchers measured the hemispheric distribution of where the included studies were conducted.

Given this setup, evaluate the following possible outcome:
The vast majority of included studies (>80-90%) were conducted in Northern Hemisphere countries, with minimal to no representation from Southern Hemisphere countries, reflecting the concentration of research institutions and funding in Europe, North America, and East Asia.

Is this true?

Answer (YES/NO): NO